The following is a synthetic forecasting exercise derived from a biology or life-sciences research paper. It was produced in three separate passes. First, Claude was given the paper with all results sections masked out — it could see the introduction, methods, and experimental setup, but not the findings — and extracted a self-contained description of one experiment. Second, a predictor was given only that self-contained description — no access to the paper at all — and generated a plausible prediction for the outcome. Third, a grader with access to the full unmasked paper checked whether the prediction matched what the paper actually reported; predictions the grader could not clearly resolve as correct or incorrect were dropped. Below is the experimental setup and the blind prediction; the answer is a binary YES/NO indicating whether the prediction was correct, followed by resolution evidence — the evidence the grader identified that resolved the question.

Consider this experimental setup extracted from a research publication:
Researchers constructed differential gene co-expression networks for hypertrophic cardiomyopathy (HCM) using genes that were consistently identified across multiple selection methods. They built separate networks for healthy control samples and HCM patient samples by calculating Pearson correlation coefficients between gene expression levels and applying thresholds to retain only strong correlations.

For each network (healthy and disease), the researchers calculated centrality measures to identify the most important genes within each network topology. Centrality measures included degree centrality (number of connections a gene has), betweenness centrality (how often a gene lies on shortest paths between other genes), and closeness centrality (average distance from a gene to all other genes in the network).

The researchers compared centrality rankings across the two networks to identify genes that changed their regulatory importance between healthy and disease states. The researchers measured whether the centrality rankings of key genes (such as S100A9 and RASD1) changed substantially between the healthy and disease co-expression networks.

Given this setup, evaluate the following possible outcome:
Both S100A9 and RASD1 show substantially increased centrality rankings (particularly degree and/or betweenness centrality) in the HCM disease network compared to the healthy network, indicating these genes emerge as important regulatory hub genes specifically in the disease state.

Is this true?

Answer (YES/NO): NO